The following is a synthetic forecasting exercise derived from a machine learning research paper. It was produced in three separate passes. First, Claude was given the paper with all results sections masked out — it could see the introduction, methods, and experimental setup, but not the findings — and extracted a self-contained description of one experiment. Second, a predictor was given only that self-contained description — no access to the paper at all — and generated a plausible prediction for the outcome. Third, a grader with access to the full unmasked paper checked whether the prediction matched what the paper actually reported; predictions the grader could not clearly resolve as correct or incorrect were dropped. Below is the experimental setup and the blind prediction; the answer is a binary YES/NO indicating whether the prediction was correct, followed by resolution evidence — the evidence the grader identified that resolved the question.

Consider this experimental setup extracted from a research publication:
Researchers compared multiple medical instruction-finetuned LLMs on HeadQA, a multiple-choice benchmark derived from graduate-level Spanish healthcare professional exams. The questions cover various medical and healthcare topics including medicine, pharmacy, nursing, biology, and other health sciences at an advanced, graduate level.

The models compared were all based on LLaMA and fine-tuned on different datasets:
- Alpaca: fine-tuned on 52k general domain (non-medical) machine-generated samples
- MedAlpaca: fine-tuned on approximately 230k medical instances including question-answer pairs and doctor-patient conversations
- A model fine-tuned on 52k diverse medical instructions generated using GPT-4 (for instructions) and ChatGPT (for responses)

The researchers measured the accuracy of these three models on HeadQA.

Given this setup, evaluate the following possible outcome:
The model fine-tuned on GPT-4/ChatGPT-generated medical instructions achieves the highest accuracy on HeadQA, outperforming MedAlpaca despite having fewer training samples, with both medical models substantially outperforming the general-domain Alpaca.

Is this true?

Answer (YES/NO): NO